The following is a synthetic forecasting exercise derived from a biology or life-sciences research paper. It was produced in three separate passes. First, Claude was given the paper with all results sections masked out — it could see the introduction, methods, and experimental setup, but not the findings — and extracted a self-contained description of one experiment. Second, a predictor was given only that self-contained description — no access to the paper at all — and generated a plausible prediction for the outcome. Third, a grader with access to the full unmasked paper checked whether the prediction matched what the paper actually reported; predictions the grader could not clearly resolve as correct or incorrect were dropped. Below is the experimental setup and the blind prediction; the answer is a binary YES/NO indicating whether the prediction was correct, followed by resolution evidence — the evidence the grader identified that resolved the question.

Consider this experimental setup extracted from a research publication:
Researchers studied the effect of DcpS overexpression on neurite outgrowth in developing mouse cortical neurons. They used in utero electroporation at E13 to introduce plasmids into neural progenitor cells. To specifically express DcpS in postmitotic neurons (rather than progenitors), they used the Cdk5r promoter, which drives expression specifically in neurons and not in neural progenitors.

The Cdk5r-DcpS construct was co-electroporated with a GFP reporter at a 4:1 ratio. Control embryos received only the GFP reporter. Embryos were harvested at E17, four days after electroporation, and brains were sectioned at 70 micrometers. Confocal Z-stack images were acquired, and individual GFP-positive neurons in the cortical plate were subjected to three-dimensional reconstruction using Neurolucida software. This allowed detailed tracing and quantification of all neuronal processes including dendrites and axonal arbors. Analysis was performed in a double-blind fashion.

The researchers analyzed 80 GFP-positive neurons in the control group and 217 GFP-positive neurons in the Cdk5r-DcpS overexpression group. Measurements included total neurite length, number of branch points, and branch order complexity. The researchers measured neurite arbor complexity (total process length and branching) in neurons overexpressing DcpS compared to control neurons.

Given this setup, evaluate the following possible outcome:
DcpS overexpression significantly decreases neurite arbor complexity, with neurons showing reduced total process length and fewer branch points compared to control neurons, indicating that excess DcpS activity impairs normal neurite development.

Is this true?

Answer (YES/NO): NO